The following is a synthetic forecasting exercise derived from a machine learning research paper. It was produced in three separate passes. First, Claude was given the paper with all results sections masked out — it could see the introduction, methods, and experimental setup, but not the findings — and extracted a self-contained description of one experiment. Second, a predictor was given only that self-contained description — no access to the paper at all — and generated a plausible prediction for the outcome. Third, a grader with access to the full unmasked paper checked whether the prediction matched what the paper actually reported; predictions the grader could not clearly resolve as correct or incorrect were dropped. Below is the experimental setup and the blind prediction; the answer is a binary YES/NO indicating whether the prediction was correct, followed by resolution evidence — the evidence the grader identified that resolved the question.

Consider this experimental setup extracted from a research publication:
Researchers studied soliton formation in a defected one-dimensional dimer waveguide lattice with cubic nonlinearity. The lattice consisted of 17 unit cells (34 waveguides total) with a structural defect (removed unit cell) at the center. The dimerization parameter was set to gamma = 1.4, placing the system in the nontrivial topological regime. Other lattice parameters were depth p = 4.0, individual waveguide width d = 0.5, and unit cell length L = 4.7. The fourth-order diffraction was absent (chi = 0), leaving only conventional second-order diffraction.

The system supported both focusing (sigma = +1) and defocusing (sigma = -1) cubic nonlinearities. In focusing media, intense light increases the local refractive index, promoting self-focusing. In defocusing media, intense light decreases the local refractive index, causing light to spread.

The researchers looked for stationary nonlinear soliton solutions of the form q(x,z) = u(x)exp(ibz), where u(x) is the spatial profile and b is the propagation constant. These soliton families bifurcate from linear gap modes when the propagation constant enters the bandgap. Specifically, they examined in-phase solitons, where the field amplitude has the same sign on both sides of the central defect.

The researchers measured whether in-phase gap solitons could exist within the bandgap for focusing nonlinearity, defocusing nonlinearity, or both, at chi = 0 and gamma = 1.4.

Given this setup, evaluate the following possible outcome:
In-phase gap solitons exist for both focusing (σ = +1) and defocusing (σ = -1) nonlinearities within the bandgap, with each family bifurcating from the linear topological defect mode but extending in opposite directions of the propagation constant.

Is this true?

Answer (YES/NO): YES